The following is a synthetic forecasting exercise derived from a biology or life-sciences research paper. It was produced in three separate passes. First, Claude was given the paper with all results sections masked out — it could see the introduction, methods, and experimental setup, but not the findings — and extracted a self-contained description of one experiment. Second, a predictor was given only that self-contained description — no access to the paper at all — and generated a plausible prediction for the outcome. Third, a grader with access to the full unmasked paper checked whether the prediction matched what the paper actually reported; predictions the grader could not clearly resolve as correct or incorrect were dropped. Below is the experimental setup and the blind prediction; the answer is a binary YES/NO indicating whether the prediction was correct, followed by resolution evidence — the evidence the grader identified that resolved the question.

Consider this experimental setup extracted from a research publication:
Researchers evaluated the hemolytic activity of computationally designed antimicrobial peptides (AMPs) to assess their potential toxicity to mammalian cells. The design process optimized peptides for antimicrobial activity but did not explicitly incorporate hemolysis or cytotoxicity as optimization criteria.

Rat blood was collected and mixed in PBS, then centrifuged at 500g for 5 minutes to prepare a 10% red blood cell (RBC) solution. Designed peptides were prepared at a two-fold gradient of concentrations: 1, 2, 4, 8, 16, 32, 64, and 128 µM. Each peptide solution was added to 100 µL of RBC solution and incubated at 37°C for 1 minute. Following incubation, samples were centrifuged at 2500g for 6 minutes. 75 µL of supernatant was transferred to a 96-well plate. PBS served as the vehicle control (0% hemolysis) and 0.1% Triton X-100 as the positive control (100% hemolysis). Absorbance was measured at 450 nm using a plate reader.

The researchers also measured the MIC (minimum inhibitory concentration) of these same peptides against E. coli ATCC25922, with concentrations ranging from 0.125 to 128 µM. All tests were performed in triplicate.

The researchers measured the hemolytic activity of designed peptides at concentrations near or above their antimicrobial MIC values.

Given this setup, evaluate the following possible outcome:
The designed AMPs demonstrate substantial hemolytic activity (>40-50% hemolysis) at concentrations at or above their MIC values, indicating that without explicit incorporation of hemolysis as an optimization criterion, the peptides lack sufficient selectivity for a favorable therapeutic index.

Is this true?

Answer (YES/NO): NO